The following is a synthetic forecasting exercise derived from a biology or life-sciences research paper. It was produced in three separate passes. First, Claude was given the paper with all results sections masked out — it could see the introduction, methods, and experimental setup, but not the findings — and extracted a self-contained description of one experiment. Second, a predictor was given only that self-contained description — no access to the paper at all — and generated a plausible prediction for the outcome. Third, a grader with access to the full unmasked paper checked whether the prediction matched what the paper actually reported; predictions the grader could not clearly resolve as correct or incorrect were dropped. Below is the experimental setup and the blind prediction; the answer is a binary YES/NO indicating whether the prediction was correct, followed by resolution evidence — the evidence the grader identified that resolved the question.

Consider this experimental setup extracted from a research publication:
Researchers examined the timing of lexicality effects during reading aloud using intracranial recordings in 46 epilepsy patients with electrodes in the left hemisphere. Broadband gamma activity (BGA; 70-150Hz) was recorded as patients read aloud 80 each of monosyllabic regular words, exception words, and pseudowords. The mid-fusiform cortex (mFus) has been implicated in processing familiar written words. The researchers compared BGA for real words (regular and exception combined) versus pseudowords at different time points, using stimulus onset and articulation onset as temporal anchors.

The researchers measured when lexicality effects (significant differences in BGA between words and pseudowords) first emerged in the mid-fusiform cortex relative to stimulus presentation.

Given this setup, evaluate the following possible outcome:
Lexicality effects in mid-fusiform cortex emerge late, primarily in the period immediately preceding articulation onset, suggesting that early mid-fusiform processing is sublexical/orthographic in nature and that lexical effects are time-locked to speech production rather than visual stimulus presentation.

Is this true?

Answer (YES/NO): NO